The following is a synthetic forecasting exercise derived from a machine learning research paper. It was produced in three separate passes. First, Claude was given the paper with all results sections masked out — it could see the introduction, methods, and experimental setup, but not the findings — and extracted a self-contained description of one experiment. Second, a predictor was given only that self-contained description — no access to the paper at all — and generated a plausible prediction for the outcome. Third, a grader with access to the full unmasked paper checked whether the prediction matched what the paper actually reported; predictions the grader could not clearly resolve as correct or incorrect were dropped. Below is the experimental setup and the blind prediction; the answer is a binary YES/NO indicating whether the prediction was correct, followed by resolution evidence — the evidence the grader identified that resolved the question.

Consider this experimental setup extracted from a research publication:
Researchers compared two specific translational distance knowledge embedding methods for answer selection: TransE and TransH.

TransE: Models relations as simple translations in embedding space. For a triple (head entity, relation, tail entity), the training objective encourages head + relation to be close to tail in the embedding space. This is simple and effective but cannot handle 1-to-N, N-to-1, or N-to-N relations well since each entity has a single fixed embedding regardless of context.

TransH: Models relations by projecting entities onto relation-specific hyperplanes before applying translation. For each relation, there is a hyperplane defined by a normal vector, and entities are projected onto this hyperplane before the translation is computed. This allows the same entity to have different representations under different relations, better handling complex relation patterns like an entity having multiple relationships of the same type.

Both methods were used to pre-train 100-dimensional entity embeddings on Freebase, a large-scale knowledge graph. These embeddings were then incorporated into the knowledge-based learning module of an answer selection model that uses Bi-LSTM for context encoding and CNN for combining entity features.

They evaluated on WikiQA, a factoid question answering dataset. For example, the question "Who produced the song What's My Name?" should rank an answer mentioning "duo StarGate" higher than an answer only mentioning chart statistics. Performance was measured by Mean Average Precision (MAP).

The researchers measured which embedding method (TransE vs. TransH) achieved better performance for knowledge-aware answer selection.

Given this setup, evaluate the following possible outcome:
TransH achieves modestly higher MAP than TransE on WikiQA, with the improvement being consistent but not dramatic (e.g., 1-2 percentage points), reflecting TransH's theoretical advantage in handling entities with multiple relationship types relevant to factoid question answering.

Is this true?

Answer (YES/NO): NO